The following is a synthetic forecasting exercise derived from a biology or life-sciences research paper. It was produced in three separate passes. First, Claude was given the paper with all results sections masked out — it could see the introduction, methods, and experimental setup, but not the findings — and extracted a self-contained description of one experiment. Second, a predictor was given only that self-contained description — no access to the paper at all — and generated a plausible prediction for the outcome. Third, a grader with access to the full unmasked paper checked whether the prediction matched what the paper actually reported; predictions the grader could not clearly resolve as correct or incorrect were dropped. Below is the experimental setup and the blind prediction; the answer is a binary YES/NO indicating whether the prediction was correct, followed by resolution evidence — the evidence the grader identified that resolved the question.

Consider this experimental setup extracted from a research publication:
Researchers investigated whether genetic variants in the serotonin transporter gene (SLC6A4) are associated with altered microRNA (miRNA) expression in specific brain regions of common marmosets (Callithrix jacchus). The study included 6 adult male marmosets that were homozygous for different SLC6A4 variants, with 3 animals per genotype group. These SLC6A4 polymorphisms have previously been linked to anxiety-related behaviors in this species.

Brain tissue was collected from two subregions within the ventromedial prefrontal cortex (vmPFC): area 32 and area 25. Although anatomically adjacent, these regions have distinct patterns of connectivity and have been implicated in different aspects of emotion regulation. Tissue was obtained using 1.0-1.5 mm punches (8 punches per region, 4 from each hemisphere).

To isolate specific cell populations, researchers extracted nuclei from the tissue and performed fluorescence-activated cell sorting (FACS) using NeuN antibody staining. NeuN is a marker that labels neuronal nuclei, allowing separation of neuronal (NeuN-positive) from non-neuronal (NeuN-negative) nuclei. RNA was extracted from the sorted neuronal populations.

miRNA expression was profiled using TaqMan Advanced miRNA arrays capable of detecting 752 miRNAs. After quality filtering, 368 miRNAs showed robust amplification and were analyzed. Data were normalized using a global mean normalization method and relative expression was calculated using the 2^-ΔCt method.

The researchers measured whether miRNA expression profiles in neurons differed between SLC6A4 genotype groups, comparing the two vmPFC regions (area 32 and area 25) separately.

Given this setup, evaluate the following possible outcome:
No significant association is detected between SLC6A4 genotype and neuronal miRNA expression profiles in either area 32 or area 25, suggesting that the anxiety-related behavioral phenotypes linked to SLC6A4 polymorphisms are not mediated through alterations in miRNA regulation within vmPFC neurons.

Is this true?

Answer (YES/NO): NO